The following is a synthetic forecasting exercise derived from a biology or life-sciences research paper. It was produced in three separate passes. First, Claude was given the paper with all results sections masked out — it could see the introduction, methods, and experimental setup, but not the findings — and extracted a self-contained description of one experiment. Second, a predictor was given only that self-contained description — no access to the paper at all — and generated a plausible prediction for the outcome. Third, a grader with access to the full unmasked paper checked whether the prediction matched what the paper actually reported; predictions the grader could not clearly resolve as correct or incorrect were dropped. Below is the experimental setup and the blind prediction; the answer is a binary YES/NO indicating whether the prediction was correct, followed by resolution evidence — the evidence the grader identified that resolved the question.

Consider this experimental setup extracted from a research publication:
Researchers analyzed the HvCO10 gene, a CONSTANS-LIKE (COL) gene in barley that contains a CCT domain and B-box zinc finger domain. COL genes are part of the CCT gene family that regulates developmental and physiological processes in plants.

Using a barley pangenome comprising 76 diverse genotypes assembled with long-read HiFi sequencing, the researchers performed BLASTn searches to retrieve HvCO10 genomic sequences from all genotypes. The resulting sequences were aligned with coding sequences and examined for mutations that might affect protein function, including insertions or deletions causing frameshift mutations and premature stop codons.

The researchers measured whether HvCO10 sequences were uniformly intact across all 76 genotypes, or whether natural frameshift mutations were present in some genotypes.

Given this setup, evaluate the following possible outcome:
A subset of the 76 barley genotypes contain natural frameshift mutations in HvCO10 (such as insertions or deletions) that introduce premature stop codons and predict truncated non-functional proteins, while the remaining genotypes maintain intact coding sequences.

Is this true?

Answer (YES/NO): YES